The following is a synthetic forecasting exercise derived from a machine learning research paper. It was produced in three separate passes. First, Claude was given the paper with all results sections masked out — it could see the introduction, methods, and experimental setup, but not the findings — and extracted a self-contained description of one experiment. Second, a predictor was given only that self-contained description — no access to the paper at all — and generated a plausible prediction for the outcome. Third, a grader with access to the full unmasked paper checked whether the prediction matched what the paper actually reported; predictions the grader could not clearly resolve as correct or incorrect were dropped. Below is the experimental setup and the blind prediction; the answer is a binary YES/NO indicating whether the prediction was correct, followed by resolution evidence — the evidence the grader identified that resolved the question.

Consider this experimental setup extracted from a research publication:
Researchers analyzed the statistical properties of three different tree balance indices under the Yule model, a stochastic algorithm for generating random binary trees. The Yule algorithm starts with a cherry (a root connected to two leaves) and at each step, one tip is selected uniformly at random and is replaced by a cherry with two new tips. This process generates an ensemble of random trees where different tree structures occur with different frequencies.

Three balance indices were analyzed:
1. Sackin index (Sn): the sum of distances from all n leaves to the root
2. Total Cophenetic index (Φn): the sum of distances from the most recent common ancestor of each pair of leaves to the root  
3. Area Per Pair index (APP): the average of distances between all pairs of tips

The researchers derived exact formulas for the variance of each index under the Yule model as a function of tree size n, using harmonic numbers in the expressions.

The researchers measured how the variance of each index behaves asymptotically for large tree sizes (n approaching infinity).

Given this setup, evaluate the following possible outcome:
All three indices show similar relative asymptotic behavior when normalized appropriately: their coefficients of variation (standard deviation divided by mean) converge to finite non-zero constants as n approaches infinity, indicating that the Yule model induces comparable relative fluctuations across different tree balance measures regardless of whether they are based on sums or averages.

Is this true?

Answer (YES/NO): NO